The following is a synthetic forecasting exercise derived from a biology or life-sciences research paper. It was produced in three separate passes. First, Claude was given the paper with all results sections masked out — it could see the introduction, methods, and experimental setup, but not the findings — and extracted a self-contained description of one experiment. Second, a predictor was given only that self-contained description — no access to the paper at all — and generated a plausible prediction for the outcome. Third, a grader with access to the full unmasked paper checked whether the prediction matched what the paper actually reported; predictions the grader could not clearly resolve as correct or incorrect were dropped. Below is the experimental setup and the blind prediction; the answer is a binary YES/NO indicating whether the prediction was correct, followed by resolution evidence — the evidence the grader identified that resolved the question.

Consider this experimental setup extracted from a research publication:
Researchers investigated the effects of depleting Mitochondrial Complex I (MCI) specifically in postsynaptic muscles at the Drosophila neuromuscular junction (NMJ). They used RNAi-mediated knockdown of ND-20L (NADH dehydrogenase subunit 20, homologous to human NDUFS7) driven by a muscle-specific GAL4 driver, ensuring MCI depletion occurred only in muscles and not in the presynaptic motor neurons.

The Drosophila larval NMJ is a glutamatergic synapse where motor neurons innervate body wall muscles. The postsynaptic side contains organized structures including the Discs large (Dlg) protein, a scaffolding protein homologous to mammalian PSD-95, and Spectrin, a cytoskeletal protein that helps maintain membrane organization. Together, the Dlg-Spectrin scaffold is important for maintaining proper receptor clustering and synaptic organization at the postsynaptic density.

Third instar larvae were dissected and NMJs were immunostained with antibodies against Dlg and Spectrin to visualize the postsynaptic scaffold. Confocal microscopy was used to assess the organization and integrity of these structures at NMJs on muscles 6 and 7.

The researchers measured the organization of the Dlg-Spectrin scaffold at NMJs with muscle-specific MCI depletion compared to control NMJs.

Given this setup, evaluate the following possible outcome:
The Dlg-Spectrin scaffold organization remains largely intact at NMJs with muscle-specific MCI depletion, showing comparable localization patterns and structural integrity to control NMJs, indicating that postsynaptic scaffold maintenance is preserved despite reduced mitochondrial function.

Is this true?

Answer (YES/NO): NO